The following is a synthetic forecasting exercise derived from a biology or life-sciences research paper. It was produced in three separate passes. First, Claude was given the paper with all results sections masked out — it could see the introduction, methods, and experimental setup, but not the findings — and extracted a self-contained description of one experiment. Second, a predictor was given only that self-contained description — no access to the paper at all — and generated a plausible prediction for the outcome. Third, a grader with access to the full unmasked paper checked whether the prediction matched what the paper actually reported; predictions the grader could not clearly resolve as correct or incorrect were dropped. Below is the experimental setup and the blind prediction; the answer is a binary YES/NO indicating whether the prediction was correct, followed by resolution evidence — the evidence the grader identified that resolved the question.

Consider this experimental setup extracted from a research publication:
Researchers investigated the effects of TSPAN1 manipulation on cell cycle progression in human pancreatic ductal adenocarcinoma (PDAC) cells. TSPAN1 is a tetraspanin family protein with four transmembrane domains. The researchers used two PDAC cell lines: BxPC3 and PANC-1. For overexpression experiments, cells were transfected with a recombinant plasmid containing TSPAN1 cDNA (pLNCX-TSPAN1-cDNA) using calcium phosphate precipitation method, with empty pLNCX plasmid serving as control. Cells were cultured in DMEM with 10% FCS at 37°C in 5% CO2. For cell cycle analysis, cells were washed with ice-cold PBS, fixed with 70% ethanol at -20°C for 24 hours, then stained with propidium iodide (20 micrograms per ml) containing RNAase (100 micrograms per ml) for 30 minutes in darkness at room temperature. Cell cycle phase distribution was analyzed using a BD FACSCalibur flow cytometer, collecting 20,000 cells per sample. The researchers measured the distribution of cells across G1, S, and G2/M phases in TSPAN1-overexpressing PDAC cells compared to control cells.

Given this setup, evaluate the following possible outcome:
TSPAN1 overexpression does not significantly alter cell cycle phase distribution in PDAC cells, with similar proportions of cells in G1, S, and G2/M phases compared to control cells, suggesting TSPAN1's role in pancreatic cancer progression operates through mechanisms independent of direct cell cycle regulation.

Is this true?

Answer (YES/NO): NO